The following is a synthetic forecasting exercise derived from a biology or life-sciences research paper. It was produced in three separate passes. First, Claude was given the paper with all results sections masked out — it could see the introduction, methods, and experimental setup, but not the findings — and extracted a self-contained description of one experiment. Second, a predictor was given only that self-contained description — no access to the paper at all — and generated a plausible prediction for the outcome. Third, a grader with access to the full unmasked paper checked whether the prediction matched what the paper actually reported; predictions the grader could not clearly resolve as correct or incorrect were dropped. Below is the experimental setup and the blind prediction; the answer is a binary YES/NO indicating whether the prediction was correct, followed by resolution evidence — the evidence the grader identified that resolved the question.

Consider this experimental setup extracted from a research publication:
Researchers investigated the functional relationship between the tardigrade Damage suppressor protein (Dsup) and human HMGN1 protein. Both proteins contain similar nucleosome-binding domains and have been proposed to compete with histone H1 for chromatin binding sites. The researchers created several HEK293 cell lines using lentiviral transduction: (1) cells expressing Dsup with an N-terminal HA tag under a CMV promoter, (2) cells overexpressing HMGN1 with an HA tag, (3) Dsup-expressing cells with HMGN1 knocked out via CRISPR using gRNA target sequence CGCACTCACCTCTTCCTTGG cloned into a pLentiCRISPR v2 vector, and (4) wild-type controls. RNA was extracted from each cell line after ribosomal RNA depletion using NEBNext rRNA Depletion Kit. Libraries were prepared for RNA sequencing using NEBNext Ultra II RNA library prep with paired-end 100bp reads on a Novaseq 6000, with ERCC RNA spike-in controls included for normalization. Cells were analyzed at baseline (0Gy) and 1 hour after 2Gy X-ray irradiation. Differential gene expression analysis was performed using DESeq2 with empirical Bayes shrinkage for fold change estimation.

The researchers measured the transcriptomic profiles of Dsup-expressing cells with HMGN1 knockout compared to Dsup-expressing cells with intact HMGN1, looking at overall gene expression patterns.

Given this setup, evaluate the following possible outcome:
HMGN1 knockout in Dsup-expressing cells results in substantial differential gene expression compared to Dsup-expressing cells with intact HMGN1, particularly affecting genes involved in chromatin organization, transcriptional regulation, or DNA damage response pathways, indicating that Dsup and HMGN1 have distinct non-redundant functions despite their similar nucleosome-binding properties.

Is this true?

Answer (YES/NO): NO